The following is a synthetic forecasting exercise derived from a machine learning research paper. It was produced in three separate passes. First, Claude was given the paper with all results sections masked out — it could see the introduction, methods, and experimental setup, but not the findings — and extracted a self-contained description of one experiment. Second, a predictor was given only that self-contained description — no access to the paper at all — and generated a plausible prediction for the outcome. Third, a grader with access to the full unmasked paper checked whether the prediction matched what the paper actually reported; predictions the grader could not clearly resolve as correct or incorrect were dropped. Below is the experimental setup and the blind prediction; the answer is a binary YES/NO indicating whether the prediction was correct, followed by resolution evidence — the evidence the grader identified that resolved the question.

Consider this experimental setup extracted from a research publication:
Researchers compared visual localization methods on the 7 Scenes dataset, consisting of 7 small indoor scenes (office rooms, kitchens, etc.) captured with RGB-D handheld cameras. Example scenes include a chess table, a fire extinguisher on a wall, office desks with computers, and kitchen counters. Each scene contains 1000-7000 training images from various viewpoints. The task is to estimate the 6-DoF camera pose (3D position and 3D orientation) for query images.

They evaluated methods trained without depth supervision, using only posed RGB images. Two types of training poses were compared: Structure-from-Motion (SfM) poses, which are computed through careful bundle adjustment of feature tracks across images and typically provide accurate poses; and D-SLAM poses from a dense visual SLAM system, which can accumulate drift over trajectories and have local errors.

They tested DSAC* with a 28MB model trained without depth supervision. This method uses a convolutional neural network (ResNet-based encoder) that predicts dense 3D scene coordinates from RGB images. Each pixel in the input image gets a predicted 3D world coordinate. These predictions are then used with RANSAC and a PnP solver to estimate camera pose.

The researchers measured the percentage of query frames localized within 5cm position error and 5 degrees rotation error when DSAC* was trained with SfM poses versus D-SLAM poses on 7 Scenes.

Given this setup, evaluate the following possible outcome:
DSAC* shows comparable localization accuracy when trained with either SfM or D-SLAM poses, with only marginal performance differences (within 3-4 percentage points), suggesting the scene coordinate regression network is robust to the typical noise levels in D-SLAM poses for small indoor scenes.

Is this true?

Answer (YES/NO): NO